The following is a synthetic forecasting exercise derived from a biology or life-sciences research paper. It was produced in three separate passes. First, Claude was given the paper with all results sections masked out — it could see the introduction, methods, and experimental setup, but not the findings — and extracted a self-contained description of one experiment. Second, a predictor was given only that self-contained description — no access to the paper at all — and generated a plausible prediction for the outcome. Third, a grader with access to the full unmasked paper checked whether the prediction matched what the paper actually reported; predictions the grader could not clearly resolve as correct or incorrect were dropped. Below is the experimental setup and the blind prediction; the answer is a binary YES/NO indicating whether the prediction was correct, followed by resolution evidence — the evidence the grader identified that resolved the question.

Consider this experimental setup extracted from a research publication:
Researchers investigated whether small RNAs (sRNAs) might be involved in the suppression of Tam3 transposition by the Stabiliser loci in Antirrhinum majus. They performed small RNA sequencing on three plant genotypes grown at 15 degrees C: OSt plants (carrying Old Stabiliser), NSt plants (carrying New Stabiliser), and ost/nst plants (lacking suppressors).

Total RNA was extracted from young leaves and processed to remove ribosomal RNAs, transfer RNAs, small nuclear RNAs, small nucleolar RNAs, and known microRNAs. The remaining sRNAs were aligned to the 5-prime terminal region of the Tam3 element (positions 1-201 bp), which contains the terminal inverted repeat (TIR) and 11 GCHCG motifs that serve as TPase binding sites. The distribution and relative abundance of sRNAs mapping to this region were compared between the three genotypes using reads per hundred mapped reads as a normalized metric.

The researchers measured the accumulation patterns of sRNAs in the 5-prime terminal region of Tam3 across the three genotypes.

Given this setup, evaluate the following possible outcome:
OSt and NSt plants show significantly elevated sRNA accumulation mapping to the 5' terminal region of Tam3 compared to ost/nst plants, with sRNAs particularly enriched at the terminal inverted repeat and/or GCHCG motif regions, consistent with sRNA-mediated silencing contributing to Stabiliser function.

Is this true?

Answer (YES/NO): YES